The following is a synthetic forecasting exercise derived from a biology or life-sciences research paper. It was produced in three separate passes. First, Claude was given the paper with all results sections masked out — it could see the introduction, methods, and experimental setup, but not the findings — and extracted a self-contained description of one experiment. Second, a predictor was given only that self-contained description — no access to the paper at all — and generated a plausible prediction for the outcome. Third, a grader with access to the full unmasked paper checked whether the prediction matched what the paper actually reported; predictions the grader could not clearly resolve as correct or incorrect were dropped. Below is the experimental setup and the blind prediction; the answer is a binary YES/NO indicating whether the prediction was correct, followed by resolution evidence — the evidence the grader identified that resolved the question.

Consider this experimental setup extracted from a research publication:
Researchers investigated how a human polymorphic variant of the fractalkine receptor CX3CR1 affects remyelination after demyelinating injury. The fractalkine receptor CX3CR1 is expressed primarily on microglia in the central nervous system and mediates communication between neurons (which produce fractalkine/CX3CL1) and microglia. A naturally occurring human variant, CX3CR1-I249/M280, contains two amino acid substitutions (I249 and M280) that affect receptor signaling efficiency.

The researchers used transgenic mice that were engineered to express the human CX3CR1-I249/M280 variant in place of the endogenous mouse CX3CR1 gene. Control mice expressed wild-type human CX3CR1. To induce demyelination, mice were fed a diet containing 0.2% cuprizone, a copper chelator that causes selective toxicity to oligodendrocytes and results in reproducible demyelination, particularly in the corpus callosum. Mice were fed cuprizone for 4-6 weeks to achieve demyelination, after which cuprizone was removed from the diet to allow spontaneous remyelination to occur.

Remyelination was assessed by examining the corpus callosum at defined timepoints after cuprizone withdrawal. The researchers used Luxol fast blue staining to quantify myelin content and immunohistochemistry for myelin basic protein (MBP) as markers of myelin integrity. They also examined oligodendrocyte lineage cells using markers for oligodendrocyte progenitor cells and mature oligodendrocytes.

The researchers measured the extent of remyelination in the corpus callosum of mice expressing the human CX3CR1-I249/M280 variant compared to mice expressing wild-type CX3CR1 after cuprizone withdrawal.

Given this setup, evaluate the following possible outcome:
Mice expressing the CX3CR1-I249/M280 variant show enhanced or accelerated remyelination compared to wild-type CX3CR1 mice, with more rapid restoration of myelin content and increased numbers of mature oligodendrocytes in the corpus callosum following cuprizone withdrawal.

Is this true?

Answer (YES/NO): NO